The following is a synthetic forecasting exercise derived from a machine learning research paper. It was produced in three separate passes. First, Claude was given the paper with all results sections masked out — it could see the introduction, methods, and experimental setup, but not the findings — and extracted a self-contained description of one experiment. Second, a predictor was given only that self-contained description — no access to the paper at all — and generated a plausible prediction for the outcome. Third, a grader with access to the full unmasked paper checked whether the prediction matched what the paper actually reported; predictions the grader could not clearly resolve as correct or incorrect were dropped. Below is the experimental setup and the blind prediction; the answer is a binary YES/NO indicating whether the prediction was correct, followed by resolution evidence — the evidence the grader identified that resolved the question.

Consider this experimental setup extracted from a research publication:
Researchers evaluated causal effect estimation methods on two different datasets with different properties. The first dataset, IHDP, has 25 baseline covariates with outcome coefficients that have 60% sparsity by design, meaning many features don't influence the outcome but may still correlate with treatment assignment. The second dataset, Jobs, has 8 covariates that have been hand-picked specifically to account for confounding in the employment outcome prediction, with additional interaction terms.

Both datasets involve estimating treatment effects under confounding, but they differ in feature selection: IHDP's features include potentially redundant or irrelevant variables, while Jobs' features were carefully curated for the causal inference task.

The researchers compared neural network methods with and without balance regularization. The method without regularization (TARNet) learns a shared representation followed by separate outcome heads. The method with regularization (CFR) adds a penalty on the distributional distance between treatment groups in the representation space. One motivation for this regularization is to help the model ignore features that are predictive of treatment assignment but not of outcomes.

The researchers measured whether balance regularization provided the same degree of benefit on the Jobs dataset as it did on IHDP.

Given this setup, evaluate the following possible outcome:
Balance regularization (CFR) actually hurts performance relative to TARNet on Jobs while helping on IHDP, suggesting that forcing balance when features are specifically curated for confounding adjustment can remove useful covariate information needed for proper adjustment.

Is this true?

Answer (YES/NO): NO